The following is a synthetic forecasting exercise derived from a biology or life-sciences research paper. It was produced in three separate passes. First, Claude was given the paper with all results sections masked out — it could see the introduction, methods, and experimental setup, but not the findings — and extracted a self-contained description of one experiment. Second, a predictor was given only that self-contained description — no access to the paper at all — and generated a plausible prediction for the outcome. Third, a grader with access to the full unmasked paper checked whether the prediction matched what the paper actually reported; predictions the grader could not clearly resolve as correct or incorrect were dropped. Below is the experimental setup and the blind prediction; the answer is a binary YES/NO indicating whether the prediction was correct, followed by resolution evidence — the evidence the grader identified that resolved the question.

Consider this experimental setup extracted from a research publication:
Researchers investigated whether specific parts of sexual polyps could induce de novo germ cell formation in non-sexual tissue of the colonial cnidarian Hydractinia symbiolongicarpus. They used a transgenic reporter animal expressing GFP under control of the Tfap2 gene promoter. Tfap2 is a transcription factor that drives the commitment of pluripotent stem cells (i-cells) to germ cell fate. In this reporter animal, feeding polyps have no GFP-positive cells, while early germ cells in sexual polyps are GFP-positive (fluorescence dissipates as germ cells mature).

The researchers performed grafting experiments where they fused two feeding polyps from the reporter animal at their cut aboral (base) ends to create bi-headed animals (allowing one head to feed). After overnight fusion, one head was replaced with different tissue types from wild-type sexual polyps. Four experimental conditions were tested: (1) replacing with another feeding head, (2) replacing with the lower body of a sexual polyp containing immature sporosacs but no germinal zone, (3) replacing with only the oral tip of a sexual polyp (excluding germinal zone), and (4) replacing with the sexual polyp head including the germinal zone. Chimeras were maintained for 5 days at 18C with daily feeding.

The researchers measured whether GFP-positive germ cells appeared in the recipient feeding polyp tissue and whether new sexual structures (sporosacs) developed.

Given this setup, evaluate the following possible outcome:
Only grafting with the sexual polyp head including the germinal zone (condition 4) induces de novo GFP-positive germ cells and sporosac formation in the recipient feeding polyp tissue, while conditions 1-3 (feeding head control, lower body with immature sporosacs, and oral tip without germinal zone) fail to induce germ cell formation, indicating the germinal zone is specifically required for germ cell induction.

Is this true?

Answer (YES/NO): YES